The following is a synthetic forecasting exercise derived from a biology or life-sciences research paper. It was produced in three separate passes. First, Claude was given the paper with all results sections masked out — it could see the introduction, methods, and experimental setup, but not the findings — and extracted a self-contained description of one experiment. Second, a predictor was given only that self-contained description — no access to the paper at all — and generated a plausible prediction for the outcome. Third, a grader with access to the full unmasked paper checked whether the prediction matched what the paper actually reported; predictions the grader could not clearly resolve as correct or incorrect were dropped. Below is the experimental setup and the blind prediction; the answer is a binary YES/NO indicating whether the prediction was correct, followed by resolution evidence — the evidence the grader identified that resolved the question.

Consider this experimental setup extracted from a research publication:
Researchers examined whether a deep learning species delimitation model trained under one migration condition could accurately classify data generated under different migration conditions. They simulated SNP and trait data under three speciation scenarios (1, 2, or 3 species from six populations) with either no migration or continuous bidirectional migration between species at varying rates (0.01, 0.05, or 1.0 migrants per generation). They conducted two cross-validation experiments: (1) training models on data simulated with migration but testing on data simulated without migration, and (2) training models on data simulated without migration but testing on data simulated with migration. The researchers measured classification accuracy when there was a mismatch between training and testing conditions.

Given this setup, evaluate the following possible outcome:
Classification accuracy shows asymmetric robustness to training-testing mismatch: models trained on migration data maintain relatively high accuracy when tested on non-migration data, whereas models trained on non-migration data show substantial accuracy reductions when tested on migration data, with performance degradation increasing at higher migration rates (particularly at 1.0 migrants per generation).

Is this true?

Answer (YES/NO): YES